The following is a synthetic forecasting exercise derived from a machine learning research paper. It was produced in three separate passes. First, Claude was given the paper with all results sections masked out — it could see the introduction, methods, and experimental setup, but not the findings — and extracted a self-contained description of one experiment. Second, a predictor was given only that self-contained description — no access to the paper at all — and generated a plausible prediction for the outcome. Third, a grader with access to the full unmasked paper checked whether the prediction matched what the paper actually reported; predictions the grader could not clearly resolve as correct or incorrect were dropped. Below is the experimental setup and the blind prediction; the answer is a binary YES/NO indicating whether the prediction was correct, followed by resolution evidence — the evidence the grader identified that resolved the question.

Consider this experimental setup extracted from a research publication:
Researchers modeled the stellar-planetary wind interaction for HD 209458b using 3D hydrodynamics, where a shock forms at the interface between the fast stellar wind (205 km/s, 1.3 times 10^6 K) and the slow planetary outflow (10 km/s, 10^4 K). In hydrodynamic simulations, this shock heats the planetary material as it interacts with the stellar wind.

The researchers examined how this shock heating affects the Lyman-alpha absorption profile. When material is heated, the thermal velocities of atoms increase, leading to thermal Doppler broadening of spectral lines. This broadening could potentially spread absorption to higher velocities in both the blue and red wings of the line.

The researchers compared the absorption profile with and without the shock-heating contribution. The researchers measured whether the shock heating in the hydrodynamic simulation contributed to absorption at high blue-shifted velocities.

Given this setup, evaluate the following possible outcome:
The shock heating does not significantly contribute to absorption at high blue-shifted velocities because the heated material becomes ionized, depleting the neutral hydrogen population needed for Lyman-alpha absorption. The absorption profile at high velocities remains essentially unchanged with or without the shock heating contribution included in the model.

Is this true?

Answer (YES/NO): NO